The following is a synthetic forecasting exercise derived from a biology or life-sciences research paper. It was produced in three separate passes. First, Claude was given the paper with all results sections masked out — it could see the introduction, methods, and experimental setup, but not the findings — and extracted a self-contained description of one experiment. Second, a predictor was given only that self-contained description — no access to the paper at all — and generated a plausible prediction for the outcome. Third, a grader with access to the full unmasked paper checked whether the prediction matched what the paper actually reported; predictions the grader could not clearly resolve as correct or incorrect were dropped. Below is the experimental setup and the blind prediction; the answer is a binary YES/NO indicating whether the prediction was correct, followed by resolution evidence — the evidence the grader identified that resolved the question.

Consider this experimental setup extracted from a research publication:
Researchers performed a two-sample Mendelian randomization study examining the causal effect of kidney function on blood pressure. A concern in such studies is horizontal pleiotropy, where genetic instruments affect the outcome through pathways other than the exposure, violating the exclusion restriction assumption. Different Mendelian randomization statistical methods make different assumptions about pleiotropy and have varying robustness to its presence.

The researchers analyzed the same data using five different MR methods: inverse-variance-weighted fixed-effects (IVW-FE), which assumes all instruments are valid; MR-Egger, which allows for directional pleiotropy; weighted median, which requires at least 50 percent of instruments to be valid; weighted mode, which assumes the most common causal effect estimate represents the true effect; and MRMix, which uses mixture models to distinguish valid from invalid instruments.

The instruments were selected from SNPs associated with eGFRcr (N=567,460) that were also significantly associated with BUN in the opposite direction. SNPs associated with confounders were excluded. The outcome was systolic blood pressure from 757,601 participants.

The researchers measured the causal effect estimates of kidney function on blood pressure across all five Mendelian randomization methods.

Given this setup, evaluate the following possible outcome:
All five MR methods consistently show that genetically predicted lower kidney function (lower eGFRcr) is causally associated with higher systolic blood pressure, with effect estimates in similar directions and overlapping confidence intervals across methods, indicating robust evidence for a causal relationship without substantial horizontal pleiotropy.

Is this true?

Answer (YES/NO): YES